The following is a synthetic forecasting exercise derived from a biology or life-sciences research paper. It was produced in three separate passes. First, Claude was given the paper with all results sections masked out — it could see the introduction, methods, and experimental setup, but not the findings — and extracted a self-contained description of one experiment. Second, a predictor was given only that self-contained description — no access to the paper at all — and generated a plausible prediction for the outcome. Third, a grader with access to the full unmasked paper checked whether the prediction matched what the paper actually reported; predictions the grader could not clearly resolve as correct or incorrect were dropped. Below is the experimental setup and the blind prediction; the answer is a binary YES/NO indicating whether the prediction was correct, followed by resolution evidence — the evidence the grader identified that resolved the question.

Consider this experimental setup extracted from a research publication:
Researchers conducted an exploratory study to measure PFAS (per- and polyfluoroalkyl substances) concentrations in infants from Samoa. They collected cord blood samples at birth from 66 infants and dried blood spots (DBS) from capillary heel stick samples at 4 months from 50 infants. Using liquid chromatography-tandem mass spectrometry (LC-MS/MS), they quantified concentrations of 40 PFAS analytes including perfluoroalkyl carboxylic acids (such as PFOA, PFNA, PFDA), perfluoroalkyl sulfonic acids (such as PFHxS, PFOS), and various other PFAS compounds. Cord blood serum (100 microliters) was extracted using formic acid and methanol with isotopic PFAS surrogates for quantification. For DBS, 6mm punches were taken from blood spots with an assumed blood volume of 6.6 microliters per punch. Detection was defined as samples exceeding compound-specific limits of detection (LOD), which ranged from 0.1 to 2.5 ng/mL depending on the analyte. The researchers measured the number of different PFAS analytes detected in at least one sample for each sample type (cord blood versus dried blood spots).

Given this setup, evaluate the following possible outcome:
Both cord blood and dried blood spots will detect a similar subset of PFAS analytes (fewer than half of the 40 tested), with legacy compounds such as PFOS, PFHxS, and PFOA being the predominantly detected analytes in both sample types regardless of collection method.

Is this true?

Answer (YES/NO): NO